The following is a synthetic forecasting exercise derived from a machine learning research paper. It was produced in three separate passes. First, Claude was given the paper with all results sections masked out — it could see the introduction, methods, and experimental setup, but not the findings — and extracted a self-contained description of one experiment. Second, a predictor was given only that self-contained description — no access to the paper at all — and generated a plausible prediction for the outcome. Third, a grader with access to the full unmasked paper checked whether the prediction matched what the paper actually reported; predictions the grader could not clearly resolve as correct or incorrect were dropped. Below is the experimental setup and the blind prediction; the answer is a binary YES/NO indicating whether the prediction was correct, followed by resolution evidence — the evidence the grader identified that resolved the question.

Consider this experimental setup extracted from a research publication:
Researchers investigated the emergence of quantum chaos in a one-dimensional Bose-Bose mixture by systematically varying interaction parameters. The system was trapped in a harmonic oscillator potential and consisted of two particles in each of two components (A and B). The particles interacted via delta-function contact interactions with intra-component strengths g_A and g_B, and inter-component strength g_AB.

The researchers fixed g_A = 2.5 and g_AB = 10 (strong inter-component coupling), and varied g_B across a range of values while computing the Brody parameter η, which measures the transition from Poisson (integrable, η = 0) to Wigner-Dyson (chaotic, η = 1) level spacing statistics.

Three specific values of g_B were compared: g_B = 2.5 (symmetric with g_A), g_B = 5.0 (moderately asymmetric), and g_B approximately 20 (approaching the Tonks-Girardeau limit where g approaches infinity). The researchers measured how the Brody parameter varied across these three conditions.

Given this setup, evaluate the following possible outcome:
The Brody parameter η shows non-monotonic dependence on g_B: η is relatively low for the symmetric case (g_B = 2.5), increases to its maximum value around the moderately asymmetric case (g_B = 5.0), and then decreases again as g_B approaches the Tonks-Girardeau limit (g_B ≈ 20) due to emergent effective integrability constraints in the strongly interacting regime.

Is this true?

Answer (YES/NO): NO